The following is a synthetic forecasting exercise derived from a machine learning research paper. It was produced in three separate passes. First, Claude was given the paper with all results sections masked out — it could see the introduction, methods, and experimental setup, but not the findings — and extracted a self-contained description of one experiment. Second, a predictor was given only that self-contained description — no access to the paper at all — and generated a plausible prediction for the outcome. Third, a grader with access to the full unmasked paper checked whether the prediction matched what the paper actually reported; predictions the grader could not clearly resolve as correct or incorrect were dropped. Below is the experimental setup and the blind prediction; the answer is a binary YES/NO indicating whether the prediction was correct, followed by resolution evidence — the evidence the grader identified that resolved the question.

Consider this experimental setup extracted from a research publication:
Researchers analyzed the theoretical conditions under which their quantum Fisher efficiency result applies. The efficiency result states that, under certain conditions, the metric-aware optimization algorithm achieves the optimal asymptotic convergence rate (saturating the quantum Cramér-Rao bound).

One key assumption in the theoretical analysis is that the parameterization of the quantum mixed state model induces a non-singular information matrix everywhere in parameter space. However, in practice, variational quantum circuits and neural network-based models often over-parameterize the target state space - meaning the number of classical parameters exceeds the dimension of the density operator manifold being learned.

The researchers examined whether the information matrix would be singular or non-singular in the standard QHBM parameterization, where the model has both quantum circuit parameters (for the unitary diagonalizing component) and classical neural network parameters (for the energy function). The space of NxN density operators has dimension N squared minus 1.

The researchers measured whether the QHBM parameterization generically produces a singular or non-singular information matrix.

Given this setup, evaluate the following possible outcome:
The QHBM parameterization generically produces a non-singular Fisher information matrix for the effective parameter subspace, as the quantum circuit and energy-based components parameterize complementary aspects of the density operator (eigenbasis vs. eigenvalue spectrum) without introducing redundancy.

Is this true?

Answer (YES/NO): NO